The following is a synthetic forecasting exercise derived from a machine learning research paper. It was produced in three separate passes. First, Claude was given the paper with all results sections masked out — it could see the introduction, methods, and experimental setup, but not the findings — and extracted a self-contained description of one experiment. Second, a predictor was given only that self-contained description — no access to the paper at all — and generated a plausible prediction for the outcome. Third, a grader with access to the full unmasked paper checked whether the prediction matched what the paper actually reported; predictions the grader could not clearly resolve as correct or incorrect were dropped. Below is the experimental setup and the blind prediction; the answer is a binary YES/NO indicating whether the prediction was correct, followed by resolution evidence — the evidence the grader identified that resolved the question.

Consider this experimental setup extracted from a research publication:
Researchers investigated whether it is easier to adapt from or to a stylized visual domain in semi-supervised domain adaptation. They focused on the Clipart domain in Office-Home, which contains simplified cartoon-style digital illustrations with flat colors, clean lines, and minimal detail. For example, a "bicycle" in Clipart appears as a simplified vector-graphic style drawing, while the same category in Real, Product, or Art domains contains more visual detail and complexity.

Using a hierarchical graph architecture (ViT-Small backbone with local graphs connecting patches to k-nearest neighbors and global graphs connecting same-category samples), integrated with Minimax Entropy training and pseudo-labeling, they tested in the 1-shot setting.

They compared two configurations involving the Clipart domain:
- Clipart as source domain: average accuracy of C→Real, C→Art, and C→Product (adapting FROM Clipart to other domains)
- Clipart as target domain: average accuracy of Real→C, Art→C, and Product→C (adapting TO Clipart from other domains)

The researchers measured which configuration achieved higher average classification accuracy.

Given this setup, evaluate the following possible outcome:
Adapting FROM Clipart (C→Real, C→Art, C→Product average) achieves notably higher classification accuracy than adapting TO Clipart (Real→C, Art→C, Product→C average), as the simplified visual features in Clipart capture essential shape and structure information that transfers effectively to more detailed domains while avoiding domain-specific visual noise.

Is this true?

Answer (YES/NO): YES